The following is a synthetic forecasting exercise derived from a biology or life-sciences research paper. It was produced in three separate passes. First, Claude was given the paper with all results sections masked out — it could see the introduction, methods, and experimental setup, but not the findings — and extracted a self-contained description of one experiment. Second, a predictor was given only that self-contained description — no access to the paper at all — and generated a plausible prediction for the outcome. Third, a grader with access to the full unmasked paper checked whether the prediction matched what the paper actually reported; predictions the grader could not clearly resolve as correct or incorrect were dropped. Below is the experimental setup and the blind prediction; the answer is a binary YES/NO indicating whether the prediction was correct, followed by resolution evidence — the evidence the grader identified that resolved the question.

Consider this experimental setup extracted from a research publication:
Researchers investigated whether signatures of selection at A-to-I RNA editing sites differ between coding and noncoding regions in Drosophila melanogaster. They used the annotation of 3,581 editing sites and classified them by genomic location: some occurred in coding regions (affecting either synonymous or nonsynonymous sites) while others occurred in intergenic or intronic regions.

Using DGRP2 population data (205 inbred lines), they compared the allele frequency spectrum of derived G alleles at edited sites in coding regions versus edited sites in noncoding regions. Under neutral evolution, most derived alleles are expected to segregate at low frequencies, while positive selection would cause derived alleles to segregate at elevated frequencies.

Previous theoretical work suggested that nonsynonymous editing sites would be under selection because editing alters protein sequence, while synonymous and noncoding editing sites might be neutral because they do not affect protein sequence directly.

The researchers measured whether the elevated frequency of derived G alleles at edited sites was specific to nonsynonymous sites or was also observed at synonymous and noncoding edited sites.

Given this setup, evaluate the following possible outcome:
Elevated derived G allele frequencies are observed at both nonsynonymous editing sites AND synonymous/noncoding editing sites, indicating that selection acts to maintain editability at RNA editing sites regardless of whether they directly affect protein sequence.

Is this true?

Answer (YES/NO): YES